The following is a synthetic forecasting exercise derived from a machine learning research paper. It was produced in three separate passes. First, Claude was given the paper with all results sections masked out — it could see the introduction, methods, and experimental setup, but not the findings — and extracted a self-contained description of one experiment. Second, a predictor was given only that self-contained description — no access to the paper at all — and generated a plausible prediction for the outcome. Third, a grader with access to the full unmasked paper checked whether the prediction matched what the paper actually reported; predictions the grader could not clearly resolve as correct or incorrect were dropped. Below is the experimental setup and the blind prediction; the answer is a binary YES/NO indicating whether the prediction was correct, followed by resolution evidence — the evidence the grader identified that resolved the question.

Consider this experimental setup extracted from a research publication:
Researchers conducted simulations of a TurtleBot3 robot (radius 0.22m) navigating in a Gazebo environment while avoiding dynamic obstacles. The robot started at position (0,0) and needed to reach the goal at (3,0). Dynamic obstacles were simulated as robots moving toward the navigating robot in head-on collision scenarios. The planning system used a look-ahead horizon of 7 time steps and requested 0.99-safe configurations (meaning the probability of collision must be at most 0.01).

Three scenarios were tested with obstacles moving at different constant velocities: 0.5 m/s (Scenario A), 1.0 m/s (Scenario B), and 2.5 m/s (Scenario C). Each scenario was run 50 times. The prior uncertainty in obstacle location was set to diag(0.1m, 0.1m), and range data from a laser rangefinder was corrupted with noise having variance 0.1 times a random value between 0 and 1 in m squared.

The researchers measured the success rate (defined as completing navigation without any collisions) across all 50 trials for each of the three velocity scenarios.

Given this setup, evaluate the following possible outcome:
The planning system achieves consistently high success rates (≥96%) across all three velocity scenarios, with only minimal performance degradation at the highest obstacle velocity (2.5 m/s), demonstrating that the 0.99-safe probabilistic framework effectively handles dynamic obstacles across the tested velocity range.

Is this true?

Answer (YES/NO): NO